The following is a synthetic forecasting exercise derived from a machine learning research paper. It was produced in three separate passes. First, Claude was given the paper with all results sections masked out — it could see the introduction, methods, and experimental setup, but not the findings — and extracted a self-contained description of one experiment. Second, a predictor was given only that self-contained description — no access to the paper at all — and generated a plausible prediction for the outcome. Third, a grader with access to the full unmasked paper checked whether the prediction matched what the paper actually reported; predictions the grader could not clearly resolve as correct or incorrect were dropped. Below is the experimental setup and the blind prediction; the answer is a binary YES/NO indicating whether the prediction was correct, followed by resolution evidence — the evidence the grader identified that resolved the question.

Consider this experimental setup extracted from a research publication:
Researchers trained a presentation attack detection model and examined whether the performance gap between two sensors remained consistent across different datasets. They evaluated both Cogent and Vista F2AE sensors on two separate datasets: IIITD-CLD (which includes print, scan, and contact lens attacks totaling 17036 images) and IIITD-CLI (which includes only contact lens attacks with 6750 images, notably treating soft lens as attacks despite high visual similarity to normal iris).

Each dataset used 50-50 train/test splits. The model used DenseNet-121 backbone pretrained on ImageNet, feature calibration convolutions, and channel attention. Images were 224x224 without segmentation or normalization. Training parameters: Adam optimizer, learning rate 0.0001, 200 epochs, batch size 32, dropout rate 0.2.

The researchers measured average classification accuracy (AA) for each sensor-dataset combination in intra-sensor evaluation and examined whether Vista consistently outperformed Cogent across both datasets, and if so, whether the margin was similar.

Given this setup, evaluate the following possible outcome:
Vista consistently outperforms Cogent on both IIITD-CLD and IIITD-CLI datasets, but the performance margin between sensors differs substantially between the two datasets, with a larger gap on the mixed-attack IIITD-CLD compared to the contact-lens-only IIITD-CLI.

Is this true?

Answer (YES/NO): NO